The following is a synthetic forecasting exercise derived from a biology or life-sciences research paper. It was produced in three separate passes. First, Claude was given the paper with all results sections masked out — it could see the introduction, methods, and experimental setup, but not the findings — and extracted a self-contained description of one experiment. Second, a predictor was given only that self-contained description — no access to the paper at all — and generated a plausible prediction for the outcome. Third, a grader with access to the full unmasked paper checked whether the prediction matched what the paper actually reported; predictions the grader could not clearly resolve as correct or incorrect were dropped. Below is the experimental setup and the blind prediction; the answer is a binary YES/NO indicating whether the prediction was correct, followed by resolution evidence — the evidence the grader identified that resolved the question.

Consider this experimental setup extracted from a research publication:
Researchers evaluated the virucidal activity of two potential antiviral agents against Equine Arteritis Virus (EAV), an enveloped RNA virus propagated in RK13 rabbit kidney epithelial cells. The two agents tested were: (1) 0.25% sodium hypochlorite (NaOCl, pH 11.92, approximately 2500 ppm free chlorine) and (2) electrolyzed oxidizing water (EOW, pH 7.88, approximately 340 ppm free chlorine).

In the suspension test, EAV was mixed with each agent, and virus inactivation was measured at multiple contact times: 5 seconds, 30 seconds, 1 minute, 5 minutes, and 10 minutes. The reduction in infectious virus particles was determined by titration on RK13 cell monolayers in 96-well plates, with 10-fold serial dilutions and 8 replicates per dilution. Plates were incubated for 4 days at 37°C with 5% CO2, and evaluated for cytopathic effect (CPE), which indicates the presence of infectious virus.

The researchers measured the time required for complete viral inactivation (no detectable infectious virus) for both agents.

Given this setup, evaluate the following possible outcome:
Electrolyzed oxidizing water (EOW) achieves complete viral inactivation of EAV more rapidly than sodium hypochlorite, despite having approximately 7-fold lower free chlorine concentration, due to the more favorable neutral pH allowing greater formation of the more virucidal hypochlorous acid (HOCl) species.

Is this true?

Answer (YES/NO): NO